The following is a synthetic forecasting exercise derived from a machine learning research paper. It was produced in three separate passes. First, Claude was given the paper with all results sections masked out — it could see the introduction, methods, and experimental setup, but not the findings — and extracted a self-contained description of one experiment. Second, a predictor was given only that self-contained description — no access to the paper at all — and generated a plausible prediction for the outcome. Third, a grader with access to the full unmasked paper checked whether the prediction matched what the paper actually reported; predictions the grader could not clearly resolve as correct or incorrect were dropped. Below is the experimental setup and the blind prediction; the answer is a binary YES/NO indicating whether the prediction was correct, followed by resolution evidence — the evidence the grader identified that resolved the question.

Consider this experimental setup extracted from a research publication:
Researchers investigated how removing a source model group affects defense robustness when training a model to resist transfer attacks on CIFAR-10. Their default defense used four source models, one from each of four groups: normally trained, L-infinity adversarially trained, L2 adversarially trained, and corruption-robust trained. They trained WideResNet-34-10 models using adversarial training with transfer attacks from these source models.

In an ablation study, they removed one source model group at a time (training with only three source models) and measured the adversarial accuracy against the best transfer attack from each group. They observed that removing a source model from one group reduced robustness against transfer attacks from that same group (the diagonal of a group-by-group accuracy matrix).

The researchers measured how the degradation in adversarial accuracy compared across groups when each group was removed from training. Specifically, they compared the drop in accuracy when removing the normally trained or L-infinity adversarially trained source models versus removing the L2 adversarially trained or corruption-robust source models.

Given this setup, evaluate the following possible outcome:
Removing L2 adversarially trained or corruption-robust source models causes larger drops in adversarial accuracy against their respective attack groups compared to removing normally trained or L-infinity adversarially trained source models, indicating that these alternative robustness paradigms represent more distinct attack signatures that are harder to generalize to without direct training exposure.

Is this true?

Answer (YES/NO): YES